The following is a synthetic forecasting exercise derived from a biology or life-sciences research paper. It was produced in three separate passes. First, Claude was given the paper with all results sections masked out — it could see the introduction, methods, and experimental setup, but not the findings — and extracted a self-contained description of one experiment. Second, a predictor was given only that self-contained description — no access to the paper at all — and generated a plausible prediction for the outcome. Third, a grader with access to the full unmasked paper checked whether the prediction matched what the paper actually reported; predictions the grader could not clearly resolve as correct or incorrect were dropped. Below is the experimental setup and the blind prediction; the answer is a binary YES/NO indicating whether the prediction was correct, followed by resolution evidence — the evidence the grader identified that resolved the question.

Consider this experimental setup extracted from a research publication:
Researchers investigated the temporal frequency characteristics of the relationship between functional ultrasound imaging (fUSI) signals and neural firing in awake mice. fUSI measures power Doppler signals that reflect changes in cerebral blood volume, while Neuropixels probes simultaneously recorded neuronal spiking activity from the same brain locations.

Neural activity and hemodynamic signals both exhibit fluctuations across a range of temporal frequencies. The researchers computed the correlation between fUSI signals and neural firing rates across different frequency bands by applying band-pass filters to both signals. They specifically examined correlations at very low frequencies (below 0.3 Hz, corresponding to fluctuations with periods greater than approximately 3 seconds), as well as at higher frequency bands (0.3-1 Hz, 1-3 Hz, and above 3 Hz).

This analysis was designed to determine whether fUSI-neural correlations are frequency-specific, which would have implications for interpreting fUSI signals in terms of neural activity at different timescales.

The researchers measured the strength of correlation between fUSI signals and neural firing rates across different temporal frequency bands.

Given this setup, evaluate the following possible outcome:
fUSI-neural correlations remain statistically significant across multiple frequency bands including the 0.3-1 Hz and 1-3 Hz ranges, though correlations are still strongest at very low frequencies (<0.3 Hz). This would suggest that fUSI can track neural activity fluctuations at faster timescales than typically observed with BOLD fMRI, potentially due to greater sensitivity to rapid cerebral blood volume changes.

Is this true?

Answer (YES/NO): NO